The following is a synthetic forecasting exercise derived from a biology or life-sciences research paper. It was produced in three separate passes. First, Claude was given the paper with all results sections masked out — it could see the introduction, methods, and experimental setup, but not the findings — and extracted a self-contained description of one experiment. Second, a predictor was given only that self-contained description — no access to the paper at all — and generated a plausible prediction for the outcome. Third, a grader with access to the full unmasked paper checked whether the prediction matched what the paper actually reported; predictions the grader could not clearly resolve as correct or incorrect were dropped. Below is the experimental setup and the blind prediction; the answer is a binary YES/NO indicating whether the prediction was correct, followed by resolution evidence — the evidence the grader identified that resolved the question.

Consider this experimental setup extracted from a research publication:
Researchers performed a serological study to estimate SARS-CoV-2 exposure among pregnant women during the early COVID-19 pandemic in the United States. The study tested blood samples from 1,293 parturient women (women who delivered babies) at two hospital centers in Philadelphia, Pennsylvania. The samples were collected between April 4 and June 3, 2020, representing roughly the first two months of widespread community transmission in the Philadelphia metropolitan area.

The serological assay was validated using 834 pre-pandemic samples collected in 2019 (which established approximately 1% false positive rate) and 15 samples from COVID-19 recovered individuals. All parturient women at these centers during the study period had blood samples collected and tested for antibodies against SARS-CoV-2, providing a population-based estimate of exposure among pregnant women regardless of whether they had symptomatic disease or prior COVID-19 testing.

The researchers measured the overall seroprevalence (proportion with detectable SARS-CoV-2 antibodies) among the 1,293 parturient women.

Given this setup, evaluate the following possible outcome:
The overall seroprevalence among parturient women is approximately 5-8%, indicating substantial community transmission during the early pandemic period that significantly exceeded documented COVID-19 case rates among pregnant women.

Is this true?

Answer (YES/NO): YES